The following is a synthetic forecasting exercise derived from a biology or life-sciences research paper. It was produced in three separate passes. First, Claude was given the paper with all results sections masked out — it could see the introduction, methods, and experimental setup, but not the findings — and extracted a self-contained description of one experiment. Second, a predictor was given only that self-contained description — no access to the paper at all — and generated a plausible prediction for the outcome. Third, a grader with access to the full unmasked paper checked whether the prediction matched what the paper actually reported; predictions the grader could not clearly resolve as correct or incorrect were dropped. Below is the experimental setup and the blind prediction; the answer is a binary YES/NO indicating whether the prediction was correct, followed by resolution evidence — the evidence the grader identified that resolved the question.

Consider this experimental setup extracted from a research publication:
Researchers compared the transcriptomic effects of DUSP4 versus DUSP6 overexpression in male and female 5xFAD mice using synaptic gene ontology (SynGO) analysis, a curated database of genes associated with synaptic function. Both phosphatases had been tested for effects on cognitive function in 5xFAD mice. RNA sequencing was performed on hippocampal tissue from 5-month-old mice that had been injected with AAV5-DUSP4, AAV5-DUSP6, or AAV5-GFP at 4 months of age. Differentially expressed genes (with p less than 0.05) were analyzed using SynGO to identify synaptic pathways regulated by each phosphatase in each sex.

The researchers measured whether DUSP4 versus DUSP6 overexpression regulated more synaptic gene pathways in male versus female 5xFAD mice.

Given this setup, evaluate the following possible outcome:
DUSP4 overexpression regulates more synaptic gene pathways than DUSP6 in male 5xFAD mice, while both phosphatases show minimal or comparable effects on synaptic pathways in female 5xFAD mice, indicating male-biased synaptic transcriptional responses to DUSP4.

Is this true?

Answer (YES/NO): NO